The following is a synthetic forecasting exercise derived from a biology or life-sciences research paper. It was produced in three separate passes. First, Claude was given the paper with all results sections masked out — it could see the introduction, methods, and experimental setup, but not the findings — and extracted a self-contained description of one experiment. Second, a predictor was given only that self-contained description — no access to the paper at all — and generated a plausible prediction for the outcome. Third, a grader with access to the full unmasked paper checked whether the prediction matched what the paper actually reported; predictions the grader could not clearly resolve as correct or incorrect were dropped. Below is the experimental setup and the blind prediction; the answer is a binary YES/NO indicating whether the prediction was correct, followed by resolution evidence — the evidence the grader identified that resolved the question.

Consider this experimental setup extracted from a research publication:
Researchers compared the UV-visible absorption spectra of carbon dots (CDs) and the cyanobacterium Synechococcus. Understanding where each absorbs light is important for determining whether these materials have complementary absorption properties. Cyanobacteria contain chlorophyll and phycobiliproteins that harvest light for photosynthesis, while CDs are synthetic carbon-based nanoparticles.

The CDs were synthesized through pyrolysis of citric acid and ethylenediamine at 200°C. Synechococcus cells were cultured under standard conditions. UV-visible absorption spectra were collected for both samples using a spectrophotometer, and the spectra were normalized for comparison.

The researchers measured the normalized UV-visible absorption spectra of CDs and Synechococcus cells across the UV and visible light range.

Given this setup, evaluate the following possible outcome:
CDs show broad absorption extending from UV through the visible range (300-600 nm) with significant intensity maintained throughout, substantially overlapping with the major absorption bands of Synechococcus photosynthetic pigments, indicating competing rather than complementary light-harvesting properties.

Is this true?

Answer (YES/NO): NO